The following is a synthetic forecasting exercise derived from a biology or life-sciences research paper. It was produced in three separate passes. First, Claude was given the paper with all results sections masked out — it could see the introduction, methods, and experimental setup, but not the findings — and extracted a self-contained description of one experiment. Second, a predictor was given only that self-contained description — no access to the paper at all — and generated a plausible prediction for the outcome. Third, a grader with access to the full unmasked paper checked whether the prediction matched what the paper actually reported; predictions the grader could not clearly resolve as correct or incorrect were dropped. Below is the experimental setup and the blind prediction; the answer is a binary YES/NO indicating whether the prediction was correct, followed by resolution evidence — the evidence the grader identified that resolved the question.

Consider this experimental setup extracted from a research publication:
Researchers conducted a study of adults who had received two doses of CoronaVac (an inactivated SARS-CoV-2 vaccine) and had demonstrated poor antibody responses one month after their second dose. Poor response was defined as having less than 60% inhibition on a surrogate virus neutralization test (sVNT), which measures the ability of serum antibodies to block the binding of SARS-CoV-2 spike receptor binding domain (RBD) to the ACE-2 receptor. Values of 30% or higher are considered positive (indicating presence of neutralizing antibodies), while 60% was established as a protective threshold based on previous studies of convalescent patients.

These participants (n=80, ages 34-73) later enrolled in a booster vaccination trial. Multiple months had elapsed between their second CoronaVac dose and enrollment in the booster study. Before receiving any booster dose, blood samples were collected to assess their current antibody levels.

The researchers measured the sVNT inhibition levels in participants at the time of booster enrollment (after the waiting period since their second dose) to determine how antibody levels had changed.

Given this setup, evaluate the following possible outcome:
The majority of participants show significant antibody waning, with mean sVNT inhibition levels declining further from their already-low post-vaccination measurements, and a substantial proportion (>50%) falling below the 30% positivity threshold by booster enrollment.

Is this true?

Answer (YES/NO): YES